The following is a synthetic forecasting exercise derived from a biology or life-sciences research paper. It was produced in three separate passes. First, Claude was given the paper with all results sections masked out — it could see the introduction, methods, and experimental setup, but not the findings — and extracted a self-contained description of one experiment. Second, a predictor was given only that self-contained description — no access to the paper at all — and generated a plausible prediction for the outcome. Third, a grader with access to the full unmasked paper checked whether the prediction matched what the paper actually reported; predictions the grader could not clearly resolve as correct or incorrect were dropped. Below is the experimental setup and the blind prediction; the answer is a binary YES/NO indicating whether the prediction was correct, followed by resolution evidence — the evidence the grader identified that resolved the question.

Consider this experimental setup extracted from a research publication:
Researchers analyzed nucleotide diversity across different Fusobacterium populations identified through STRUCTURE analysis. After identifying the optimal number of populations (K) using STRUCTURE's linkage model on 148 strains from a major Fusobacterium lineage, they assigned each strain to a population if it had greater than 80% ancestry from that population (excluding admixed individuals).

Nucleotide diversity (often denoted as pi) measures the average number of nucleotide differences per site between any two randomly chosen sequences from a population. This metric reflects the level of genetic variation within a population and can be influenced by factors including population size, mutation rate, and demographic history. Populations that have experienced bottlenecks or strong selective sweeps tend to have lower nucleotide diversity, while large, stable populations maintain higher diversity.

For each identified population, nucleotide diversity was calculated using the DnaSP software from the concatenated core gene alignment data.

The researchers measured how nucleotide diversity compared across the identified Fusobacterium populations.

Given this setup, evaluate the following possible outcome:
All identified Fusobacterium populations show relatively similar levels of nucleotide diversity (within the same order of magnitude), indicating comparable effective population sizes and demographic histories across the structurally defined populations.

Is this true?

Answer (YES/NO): NO